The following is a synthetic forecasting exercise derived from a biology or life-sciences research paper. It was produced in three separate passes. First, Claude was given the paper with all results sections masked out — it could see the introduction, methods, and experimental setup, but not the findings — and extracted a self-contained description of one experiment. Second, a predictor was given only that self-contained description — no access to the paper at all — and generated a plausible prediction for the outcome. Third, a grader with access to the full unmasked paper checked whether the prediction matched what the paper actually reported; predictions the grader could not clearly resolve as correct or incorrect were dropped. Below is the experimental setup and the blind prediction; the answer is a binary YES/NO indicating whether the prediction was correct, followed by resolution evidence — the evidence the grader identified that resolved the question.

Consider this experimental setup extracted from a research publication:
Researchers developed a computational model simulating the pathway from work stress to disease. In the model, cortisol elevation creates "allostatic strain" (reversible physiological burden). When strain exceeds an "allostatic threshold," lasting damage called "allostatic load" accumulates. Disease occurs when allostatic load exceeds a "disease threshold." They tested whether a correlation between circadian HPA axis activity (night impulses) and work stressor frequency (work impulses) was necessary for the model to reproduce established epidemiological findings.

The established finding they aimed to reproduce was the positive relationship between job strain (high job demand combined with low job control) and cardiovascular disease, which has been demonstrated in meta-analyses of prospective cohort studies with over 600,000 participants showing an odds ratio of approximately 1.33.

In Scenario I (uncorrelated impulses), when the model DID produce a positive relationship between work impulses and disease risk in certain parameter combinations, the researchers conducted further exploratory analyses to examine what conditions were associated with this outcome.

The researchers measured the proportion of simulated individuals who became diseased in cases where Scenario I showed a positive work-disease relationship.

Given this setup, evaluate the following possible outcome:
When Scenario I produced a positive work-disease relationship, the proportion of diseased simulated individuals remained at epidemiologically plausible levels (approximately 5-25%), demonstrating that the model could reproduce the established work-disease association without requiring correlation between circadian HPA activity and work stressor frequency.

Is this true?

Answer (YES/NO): NO